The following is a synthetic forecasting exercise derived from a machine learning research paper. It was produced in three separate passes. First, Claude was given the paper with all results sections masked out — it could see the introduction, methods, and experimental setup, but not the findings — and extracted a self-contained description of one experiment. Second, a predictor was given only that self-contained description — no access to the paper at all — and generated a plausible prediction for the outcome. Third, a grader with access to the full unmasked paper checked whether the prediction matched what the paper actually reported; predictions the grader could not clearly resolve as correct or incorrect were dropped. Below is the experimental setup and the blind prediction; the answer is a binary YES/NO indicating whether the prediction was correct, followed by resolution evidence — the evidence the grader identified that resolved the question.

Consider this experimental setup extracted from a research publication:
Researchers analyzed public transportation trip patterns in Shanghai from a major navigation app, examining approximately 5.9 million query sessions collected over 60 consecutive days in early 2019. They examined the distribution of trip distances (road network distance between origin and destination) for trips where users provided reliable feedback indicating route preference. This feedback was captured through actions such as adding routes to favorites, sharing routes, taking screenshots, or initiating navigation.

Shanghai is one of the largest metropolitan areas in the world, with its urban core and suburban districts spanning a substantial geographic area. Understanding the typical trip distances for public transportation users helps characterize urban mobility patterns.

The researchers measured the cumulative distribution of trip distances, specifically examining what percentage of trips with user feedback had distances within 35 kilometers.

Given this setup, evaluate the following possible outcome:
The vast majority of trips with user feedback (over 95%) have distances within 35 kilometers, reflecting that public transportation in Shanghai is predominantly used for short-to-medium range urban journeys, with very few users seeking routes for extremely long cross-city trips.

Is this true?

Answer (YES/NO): NO